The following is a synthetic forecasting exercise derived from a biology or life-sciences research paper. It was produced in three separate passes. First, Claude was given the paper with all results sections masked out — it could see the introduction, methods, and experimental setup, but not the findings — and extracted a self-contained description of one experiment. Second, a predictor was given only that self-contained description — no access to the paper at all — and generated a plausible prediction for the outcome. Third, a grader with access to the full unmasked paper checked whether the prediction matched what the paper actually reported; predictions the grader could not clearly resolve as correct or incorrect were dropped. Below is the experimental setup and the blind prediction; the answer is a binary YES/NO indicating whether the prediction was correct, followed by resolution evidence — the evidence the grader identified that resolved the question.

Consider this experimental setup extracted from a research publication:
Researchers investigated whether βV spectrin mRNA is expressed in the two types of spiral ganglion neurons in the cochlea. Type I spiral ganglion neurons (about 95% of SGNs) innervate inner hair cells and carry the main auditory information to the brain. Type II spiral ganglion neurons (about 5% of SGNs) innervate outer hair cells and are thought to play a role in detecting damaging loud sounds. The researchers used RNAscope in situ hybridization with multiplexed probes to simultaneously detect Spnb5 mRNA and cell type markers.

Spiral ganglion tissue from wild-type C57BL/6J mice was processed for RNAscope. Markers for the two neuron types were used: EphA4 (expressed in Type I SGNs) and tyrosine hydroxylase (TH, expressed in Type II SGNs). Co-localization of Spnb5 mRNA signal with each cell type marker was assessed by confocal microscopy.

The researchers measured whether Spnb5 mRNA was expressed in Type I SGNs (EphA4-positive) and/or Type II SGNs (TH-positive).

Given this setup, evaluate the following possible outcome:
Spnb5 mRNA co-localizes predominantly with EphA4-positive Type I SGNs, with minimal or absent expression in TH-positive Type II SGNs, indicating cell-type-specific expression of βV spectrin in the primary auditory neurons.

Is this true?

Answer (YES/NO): NO